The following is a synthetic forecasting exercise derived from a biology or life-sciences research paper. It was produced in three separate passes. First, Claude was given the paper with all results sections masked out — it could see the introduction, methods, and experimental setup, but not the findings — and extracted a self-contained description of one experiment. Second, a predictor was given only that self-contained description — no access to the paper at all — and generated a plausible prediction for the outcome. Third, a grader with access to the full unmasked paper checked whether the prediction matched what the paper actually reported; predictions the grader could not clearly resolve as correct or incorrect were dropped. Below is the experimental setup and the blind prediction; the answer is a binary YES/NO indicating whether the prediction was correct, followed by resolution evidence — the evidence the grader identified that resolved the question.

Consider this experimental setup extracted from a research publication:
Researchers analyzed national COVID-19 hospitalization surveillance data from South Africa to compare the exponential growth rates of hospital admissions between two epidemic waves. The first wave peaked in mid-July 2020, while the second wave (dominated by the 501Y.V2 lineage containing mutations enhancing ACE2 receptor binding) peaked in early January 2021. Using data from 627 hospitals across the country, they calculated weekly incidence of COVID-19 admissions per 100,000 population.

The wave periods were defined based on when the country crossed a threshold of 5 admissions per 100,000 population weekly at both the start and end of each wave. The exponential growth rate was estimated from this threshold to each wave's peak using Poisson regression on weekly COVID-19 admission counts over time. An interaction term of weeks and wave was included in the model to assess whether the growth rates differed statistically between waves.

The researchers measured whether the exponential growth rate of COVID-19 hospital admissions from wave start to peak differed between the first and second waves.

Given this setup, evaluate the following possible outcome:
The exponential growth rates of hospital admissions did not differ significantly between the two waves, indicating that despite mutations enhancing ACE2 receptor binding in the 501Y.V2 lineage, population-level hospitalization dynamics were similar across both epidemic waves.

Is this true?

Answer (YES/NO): NO